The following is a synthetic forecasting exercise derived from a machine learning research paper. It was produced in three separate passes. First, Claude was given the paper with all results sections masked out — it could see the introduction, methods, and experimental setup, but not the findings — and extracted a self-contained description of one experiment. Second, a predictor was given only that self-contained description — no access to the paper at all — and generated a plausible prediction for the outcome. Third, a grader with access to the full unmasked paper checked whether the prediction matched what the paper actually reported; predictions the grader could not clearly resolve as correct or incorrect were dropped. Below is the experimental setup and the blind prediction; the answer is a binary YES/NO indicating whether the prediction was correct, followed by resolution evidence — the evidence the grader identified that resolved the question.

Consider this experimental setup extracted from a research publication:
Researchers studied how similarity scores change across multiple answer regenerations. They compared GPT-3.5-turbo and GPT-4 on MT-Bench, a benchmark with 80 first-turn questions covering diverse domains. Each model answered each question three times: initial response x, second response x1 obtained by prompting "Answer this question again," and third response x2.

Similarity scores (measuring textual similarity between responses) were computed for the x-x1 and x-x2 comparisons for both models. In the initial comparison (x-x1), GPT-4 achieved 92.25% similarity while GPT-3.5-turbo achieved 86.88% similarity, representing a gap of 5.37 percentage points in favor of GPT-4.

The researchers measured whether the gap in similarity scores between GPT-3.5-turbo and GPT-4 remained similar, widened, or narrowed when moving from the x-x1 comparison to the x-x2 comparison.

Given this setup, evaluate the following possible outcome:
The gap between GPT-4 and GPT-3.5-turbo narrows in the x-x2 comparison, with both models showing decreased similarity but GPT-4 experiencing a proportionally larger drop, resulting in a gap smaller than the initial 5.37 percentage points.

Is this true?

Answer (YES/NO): NO